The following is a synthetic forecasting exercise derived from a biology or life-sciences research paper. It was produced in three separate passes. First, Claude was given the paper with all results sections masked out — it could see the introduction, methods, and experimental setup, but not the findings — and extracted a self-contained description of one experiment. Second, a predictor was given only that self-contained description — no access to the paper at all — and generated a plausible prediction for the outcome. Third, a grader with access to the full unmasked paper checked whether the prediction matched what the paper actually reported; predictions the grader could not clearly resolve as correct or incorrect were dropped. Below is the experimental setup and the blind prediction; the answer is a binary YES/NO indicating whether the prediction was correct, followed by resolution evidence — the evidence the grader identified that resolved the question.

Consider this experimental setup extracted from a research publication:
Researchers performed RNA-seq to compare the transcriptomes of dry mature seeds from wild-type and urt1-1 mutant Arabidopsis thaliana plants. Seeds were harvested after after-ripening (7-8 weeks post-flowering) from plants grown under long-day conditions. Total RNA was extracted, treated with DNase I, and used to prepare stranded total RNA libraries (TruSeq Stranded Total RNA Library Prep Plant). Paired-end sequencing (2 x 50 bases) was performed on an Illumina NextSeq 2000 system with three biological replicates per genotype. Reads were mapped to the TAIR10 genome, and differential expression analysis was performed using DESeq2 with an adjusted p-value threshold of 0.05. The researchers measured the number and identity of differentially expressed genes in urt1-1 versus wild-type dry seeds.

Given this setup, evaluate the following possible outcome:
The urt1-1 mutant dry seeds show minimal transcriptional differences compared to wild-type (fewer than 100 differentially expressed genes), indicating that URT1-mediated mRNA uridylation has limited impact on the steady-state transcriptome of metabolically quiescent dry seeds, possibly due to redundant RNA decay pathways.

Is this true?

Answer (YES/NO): NO